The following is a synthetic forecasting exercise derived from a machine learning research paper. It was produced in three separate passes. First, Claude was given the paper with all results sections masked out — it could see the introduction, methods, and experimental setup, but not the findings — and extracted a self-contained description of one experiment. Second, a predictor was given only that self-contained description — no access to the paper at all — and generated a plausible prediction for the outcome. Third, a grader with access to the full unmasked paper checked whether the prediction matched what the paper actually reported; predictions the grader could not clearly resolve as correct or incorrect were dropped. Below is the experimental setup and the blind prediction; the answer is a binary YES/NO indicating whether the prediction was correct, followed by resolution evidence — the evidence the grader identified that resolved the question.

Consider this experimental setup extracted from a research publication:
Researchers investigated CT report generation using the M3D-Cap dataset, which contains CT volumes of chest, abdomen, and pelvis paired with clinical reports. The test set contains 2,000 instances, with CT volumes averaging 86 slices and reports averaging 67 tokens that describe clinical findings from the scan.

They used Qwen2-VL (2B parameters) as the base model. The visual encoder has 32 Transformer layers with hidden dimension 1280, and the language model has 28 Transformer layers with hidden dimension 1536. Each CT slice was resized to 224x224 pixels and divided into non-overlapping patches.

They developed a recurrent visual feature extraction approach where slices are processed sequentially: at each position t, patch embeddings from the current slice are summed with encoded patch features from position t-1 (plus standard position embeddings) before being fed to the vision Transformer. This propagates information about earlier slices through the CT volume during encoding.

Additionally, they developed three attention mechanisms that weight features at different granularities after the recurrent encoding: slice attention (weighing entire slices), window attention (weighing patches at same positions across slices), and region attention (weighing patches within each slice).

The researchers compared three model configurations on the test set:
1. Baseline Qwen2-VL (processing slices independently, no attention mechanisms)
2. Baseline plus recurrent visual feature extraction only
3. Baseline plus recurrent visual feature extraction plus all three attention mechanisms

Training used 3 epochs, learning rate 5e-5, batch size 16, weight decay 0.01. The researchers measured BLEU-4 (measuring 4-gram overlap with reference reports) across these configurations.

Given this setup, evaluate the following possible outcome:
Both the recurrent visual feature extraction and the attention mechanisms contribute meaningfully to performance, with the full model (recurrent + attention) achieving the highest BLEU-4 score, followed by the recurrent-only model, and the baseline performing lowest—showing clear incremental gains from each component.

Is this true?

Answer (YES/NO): YES